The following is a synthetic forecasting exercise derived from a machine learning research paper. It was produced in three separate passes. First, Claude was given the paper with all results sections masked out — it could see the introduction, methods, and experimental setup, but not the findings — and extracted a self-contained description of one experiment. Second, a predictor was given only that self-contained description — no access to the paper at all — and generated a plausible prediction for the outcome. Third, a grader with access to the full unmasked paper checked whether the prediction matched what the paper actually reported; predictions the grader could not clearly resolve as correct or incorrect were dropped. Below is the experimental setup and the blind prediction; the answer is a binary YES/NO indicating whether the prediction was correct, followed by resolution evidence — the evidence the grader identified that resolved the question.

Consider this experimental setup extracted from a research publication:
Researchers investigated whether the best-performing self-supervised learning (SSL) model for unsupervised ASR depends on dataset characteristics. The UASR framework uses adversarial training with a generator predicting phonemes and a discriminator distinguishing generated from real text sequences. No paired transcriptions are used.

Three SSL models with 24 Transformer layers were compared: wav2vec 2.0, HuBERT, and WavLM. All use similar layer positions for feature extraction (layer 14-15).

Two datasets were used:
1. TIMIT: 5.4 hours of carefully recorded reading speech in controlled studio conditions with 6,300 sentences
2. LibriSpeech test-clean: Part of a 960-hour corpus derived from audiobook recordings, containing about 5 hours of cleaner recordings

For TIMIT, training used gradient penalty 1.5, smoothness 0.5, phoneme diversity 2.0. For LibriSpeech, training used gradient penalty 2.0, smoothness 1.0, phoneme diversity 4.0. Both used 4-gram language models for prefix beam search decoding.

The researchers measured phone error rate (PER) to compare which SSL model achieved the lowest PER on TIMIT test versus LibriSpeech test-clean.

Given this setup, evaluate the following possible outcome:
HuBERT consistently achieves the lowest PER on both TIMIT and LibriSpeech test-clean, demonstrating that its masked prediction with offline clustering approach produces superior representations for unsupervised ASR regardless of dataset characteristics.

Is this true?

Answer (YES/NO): NO